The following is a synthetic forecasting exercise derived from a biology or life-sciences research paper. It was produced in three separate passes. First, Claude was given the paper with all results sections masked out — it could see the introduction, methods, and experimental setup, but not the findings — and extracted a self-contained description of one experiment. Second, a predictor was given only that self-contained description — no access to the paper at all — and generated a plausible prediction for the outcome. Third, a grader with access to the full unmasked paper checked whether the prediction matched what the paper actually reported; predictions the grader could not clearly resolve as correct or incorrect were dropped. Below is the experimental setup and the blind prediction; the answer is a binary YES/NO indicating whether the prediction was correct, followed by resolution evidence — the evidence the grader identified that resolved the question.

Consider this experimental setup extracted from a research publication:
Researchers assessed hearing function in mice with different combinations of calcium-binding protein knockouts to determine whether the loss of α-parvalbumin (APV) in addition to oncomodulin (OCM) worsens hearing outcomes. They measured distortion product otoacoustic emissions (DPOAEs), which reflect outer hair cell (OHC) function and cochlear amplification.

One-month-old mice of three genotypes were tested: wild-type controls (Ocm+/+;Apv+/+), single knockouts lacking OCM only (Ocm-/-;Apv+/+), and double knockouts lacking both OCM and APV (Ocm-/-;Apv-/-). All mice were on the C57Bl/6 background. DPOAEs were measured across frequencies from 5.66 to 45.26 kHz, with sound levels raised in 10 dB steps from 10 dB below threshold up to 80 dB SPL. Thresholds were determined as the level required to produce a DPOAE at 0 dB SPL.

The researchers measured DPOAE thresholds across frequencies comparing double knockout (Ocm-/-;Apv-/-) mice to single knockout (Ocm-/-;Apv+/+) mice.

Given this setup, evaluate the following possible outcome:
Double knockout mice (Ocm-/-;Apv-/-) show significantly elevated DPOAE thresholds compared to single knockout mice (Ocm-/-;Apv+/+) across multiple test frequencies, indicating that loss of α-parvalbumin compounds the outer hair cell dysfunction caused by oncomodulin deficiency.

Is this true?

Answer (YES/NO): NO